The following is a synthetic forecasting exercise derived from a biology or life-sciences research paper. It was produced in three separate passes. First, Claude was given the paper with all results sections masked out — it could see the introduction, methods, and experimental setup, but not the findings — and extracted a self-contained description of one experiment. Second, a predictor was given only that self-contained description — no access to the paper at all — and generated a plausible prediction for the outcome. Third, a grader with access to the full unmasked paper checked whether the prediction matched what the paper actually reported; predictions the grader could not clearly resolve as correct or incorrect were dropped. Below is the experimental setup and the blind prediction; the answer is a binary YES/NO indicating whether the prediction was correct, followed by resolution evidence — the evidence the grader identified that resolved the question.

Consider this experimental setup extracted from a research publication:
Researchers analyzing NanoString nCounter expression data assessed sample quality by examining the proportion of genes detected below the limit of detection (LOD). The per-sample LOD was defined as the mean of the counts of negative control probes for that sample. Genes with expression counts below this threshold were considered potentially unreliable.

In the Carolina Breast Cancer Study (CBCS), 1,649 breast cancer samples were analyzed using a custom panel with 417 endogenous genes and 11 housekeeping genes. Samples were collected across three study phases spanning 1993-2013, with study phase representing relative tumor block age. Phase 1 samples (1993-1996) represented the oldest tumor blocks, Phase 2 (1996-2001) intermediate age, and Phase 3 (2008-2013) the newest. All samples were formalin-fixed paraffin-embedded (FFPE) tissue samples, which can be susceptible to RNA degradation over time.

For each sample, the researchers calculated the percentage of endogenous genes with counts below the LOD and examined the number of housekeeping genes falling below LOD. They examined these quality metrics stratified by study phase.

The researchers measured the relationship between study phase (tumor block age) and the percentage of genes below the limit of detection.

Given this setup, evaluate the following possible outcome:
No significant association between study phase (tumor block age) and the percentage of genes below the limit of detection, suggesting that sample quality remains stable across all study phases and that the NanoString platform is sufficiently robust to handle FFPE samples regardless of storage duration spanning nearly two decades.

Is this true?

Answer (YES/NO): NO